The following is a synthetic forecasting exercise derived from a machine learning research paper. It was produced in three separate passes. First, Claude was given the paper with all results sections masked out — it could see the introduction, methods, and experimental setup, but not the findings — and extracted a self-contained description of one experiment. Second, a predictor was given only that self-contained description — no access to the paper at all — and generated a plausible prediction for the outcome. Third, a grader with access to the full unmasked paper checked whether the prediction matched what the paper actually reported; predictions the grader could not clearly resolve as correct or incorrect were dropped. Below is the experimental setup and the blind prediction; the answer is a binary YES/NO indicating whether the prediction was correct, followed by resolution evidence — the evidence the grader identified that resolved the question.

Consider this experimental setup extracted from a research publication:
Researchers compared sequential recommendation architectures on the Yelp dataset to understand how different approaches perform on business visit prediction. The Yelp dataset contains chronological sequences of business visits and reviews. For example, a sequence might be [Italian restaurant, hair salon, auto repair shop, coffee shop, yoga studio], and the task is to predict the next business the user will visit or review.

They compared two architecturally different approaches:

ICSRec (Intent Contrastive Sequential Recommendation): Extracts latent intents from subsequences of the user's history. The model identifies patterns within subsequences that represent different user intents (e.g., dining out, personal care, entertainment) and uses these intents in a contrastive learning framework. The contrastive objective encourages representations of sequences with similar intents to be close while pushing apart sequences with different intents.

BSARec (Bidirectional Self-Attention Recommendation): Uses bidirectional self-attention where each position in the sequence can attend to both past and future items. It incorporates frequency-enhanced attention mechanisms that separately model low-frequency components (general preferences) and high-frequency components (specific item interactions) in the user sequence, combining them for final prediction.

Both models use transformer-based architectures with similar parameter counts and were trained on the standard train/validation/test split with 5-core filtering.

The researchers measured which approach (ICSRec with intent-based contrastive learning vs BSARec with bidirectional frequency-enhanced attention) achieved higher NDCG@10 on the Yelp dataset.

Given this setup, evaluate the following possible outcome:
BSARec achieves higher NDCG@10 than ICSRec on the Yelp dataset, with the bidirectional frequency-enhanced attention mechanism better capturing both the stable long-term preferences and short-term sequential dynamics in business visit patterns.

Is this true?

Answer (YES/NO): NO